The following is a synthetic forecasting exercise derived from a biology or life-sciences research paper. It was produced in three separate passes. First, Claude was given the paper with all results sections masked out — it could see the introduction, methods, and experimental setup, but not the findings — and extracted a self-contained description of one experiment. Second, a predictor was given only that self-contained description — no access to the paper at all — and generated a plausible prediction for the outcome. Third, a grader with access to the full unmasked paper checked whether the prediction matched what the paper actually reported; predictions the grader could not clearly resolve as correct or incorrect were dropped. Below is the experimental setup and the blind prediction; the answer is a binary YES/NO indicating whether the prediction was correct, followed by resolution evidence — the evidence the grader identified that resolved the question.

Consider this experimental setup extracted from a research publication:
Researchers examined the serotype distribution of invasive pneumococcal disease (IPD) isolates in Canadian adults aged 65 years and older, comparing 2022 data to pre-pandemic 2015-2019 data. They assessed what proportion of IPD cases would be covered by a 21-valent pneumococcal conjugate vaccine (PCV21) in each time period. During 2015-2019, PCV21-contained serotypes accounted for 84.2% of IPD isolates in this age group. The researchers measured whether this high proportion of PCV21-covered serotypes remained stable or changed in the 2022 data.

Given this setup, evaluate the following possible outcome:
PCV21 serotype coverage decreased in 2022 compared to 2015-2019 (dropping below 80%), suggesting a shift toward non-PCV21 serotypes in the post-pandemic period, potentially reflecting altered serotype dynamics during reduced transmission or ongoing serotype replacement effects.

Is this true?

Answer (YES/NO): YES